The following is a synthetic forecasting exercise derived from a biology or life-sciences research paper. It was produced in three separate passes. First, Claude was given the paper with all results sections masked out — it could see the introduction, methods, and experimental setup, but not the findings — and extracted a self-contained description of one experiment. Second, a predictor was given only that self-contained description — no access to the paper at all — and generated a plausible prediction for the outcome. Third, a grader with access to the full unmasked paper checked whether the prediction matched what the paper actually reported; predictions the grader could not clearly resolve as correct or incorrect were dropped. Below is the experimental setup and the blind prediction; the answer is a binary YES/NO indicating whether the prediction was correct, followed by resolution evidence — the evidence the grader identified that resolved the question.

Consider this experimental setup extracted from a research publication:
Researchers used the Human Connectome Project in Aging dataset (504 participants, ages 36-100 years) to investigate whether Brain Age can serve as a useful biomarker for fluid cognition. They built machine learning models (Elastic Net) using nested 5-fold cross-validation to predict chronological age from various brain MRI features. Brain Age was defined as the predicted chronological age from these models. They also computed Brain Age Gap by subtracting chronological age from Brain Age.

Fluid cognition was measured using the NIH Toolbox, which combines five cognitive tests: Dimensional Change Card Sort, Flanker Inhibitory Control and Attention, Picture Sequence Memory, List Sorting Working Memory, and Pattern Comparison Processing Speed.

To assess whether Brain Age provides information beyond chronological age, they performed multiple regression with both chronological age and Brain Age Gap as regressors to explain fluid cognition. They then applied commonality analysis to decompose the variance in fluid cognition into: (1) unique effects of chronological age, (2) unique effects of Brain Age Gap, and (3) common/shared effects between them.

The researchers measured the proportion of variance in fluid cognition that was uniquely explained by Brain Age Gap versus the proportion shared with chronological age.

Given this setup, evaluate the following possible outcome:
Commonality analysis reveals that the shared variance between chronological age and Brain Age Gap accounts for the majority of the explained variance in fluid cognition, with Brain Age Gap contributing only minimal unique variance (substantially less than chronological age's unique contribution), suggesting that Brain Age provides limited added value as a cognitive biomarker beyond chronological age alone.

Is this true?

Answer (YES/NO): NO